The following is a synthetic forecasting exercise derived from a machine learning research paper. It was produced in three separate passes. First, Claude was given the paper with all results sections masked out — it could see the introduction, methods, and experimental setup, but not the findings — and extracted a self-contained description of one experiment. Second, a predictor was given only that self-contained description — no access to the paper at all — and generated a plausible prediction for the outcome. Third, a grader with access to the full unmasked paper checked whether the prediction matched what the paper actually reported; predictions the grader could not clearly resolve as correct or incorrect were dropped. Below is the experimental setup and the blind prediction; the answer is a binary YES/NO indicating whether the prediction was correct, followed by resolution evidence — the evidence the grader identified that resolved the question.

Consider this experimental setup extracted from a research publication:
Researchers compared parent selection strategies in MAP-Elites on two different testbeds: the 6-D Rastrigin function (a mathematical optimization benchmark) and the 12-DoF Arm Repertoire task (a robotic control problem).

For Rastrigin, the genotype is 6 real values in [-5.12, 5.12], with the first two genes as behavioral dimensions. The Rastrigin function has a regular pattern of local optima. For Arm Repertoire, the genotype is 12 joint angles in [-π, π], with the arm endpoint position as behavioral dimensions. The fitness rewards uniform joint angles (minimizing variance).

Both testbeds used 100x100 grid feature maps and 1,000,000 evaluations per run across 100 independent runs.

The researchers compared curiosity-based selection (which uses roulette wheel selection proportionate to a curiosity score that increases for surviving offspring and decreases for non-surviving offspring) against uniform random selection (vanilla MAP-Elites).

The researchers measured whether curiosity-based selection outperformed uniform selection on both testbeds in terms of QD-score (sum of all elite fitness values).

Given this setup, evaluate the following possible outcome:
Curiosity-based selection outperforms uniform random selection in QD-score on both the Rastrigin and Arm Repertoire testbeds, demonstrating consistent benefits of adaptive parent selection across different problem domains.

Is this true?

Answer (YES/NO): NO